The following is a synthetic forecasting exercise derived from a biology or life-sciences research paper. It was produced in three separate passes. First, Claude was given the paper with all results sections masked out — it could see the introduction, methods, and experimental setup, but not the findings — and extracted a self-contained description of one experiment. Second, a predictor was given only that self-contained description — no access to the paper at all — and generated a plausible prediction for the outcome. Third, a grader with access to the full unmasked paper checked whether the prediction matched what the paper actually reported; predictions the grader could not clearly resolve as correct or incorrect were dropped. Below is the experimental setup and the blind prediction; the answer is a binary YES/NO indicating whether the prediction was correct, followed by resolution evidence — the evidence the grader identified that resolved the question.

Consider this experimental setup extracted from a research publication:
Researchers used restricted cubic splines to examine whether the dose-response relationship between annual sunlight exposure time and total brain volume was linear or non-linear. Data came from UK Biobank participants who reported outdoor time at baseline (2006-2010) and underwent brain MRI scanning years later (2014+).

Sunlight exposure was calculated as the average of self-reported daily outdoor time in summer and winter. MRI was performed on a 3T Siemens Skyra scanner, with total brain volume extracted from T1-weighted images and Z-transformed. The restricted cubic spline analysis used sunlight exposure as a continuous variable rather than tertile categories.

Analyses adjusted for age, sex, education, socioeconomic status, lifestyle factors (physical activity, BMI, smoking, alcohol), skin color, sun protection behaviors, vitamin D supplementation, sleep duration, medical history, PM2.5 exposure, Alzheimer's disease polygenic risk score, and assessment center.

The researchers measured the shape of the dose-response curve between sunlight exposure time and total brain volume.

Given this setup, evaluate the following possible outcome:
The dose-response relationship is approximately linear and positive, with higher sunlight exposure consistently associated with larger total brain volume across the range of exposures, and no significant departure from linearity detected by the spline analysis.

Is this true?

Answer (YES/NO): NO